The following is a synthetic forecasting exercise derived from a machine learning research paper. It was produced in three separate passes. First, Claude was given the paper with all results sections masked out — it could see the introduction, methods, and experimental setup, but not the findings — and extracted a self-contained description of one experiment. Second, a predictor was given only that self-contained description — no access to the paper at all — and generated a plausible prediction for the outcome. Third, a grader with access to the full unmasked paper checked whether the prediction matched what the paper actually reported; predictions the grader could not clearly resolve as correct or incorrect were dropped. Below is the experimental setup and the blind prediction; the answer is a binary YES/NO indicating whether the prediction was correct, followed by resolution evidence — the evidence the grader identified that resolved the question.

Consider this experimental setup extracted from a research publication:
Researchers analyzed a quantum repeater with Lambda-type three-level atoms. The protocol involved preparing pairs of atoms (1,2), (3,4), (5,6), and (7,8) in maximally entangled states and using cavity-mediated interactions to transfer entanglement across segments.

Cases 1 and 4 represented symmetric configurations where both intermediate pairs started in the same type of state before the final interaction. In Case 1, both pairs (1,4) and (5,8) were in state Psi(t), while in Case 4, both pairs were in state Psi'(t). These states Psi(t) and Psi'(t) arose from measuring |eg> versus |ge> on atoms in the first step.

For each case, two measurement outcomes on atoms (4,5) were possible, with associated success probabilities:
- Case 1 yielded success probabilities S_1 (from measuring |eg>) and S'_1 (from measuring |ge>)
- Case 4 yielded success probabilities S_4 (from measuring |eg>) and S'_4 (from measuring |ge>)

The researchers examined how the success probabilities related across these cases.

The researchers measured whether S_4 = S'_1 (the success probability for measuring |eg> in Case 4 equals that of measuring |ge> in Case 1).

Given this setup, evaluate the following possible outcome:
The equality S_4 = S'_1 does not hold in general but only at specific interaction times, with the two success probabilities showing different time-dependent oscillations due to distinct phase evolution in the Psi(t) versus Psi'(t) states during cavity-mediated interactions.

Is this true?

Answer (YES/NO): NO